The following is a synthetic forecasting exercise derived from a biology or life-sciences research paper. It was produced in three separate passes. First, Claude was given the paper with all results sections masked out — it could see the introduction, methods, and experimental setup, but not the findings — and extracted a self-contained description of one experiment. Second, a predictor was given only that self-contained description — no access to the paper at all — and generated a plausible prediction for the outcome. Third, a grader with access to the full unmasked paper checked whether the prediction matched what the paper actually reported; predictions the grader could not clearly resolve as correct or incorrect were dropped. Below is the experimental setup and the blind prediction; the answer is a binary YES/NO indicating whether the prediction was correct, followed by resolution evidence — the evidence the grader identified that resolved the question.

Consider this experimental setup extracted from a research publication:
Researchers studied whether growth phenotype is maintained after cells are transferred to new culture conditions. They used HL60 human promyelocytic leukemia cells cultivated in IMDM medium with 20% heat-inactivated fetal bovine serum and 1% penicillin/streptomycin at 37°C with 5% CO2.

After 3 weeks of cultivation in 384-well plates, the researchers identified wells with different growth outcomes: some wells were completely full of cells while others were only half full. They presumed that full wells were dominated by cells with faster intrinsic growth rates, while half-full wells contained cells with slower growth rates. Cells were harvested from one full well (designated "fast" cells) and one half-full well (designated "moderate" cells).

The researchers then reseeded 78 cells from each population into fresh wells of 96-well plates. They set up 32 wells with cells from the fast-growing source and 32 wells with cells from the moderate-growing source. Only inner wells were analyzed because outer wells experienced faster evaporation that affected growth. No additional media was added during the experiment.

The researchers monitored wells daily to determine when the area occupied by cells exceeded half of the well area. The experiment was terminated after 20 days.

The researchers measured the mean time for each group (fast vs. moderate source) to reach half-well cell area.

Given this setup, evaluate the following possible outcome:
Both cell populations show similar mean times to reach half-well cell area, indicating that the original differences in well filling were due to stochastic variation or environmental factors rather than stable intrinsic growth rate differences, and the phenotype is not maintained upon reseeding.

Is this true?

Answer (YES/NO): NO